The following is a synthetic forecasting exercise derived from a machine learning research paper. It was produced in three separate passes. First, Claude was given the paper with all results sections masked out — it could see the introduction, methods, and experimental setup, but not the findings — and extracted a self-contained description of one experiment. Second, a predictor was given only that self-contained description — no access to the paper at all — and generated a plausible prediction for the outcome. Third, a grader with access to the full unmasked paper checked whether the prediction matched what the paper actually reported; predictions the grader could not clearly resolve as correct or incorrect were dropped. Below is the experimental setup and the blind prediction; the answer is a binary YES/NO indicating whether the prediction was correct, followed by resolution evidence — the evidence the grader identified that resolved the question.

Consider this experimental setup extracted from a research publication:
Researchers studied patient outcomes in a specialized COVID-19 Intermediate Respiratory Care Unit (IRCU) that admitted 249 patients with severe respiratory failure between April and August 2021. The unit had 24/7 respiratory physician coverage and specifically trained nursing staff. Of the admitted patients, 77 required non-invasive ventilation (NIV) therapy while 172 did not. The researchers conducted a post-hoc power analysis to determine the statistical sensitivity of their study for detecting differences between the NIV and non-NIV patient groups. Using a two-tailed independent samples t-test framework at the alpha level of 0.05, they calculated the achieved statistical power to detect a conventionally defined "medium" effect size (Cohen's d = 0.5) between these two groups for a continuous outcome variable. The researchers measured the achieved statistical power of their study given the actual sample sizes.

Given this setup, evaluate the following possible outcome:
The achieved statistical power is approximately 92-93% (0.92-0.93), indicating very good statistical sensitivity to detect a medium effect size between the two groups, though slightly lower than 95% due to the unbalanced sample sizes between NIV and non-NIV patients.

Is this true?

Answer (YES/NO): NO